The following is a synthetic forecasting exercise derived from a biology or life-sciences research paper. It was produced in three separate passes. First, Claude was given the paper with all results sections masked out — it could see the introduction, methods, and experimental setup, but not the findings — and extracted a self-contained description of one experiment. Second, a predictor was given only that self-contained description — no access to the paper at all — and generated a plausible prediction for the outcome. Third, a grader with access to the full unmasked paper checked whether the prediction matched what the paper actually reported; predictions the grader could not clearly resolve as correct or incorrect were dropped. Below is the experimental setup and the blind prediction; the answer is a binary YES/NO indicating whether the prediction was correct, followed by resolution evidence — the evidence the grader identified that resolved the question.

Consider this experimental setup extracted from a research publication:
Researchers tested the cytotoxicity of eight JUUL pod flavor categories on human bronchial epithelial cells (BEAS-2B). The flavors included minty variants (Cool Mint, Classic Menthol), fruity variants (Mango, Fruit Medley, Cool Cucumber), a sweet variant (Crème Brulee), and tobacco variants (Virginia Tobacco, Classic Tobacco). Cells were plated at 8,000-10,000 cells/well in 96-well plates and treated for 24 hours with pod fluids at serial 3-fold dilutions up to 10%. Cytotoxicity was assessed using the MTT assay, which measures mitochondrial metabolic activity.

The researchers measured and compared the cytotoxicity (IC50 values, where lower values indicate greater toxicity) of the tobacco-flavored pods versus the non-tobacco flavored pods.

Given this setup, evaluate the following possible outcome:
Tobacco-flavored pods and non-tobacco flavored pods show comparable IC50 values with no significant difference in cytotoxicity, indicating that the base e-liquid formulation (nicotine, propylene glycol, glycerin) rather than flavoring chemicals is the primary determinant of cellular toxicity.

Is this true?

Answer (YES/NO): YES